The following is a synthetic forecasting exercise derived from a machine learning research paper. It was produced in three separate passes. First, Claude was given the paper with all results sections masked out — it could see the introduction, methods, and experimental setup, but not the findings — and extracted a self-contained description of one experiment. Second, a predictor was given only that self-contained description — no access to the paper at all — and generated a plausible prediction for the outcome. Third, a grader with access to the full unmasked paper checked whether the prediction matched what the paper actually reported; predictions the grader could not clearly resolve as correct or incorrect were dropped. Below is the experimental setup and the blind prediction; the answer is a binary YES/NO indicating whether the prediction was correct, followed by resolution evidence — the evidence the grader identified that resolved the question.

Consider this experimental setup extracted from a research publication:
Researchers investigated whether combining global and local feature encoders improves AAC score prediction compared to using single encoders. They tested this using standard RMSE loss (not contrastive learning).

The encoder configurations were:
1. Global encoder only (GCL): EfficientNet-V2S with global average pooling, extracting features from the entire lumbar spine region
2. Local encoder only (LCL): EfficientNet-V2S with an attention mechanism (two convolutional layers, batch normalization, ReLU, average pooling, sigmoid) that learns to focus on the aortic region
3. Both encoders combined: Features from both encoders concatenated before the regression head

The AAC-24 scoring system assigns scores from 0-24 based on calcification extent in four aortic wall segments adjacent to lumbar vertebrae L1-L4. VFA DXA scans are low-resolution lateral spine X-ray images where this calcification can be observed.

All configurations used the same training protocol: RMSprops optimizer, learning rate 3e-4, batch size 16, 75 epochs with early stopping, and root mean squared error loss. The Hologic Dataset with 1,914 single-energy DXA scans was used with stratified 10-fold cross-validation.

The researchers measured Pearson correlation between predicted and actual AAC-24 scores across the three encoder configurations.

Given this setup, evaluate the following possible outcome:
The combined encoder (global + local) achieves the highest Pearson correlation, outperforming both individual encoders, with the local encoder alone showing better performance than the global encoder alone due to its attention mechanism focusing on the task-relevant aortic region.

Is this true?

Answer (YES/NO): YES